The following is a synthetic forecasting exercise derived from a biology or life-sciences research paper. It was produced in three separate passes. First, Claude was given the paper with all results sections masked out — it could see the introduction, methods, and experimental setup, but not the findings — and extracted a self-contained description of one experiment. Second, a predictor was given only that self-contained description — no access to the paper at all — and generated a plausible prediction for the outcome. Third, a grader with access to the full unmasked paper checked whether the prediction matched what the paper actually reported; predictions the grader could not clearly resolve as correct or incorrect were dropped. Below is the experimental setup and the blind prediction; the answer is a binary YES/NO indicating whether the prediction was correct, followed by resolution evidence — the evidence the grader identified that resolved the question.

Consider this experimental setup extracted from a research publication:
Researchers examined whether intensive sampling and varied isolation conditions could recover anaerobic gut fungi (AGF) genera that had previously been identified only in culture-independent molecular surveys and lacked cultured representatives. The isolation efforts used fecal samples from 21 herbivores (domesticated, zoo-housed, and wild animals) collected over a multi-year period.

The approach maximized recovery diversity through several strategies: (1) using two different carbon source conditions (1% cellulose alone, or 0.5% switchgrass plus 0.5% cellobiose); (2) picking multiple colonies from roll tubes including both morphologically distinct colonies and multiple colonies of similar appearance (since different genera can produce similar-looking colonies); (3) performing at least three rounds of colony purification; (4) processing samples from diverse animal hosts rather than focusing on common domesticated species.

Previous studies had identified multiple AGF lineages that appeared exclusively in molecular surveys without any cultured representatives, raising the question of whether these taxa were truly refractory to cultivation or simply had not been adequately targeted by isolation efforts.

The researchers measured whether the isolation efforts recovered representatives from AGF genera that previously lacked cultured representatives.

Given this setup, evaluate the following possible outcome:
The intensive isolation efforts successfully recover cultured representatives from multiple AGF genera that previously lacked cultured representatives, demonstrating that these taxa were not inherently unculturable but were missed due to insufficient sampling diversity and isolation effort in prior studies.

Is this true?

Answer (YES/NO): YES